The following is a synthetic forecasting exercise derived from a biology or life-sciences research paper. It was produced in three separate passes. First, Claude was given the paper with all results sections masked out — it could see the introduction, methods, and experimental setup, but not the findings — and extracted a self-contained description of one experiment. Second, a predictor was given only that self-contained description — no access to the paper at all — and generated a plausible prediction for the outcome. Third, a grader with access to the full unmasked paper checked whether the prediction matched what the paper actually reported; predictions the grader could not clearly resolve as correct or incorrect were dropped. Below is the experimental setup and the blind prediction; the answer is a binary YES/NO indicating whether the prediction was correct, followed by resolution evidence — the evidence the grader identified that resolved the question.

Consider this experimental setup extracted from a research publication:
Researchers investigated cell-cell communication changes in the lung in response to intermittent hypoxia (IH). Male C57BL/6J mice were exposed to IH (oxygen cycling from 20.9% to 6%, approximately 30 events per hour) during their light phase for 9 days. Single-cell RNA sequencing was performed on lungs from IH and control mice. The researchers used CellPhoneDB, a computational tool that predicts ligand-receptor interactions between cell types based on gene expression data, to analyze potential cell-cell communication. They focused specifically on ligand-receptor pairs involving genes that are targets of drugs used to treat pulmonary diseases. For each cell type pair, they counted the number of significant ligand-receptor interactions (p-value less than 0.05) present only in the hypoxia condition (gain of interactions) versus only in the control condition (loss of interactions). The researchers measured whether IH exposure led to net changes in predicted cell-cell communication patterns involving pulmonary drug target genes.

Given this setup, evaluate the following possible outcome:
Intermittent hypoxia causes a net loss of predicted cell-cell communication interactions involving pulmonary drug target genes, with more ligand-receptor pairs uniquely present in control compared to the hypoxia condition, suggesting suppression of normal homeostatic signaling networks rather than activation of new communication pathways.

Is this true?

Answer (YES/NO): NO